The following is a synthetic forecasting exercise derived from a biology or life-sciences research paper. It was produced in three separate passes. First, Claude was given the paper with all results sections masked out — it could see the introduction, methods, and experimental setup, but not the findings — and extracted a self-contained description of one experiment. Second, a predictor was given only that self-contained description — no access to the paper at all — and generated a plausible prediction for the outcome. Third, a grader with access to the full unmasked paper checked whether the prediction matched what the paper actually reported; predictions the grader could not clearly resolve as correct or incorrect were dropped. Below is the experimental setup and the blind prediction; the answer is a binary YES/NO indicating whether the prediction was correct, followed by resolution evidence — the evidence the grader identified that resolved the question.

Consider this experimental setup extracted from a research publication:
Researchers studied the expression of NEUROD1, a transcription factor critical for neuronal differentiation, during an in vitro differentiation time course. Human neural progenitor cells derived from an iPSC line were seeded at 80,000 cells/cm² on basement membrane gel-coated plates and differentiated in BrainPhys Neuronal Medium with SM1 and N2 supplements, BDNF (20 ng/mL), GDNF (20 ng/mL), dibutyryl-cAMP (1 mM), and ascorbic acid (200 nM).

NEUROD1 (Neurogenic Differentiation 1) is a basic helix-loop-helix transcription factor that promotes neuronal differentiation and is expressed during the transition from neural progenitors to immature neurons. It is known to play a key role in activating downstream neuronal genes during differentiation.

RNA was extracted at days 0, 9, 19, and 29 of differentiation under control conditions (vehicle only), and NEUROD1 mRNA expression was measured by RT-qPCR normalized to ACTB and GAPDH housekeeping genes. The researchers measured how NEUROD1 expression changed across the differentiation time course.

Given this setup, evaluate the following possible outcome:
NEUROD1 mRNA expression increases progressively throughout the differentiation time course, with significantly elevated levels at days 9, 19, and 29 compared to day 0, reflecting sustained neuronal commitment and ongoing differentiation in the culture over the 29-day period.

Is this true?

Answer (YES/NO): NO